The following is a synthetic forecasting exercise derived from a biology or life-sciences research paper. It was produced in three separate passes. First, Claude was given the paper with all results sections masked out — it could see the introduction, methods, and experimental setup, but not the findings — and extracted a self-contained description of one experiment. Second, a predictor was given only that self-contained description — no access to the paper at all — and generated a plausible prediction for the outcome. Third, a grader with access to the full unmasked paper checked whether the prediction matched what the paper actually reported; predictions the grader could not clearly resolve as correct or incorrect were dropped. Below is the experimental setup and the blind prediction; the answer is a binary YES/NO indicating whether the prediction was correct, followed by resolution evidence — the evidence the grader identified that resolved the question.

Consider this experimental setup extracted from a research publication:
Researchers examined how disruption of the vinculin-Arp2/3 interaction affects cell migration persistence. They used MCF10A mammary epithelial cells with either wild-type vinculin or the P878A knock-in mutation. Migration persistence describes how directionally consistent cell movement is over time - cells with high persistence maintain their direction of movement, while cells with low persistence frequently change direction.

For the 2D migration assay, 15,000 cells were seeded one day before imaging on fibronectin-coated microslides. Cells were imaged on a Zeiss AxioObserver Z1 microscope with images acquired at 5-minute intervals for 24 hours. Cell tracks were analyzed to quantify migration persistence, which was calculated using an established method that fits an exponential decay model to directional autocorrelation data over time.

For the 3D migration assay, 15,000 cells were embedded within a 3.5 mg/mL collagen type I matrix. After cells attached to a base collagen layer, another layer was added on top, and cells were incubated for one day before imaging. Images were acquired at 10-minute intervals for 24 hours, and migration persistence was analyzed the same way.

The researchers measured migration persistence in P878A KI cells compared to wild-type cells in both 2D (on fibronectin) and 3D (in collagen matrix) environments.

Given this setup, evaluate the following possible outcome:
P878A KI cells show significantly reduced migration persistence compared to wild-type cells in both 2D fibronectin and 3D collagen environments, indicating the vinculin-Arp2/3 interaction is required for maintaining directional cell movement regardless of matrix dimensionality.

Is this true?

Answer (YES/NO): NO